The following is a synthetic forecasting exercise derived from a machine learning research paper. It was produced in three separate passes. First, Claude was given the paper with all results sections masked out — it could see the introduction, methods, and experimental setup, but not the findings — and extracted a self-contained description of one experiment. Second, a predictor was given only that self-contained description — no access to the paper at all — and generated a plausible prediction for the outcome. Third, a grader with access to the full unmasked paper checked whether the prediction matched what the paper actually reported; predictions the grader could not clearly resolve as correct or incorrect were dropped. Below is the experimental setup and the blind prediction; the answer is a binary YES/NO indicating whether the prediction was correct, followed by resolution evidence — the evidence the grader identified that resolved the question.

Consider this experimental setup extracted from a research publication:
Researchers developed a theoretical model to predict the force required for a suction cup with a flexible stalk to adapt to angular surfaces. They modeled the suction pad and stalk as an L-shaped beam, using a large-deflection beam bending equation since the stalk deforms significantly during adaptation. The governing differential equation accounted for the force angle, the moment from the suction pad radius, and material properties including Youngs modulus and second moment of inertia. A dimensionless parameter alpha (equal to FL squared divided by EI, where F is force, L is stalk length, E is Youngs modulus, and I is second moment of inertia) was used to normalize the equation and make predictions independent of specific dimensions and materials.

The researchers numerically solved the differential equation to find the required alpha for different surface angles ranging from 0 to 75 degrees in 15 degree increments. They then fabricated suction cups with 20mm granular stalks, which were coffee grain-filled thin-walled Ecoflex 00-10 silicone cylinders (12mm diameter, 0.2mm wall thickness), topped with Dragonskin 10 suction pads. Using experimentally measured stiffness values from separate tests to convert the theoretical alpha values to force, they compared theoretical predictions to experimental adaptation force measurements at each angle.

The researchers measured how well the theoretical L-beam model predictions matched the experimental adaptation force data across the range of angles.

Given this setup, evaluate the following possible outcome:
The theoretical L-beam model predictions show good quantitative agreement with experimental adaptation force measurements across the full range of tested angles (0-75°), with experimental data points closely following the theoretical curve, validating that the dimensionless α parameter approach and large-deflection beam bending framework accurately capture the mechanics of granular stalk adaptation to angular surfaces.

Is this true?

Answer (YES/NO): NO